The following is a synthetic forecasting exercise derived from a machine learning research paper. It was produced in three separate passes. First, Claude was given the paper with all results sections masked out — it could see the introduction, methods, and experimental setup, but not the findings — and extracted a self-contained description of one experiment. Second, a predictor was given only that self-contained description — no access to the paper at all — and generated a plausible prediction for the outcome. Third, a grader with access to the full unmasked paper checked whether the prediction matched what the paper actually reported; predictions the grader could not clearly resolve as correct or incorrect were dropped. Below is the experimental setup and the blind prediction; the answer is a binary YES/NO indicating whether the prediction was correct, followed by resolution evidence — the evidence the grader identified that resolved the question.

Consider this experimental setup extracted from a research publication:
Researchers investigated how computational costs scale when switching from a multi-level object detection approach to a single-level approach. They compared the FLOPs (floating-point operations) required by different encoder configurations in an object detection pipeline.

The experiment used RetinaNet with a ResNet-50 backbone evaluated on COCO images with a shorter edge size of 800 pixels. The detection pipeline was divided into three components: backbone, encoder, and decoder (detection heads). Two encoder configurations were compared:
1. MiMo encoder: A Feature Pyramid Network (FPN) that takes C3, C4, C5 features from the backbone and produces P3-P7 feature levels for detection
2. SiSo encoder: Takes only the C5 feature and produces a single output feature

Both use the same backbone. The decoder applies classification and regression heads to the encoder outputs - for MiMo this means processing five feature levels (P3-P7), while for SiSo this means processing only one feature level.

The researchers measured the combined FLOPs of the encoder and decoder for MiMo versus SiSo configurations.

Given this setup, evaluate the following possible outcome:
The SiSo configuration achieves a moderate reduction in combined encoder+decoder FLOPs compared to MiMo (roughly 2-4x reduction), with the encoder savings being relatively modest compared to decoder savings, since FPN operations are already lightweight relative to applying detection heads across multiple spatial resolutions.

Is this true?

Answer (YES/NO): NO